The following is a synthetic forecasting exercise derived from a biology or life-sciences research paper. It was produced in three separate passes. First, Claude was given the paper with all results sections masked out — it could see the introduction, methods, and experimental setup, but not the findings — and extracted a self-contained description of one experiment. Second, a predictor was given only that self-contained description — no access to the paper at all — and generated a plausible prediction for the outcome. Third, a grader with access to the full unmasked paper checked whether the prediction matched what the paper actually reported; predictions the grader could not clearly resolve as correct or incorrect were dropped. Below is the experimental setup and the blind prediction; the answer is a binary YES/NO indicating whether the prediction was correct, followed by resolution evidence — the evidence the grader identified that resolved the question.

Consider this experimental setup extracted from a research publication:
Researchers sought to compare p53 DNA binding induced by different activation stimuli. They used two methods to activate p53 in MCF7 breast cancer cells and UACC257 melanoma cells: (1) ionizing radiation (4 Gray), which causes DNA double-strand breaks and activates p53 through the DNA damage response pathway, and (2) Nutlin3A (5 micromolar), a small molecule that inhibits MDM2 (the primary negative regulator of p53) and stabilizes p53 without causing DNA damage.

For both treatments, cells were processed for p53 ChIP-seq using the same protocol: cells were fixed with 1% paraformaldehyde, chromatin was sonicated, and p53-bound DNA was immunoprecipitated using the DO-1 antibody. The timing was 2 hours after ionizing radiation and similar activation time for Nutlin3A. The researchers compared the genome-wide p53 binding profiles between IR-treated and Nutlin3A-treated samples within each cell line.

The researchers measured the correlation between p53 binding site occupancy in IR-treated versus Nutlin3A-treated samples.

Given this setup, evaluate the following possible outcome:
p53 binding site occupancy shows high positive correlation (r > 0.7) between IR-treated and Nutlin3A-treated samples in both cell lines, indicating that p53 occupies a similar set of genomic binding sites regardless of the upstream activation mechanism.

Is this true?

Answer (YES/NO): YES